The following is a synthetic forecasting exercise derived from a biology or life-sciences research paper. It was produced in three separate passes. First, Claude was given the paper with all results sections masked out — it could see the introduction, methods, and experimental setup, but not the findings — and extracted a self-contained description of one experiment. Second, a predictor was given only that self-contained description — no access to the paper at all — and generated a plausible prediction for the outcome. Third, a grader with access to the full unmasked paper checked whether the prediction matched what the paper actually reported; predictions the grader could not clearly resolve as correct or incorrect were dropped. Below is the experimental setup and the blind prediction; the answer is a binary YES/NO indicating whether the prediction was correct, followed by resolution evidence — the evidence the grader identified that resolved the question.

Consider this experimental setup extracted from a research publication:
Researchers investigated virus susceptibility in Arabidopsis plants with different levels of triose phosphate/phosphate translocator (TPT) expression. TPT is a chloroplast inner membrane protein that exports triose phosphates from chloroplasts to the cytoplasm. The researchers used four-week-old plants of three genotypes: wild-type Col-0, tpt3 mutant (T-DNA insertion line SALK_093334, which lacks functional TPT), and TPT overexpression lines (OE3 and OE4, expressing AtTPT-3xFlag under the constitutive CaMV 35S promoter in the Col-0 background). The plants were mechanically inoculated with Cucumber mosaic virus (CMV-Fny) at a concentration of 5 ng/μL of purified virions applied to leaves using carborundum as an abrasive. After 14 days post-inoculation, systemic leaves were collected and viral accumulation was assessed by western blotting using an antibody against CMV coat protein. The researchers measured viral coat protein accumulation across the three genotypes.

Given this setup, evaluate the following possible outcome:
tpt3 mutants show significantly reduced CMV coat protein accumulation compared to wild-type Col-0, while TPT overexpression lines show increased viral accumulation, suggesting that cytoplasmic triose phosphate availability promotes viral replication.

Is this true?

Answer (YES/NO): NO